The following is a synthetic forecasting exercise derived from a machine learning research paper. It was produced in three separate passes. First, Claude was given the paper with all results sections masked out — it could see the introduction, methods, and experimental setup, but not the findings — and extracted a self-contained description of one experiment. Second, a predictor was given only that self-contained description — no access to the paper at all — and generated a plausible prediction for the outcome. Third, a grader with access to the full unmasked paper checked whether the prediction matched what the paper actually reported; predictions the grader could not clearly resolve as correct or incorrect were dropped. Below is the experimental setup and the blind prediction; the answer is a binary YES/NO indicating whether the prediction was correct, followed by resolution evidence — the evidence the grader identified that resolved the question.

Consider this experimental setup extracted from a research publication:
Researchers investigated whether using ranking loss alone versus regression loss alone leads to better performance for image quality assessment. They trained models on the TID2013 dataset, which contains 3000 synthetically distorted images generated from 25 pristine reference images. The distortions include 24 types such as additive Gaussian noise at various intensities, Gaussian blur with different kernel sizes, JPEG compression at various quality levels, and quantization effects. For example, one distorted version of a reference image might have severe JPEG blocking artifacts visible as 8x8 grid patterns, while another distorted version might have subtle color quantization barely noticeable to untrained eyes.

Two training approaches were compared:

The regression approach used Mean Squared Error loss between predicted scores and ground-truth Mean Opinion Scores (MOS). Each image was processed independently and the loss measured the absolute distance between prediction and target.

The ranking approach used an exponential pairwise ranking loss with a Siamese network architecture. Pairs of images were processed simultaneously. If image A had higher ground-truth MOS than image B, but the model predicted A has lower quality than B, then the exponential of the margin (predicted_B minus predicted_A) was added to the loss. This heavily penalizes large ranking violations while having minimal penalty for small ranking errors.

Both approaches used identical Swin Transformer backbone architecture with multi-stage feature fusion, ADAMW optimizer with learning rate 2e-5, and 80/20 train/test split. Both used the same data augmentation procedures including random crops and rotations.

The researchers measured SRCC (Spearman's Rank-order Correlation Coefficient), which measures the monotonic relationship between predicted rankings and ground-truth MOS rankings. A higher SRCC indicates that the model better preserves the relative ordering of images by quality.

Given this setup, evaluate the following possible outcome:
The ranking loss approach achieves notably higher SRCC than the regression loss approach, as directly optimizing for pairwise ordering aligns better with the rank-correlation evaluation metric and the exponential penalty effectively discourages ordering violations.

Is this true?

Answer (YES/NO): NO